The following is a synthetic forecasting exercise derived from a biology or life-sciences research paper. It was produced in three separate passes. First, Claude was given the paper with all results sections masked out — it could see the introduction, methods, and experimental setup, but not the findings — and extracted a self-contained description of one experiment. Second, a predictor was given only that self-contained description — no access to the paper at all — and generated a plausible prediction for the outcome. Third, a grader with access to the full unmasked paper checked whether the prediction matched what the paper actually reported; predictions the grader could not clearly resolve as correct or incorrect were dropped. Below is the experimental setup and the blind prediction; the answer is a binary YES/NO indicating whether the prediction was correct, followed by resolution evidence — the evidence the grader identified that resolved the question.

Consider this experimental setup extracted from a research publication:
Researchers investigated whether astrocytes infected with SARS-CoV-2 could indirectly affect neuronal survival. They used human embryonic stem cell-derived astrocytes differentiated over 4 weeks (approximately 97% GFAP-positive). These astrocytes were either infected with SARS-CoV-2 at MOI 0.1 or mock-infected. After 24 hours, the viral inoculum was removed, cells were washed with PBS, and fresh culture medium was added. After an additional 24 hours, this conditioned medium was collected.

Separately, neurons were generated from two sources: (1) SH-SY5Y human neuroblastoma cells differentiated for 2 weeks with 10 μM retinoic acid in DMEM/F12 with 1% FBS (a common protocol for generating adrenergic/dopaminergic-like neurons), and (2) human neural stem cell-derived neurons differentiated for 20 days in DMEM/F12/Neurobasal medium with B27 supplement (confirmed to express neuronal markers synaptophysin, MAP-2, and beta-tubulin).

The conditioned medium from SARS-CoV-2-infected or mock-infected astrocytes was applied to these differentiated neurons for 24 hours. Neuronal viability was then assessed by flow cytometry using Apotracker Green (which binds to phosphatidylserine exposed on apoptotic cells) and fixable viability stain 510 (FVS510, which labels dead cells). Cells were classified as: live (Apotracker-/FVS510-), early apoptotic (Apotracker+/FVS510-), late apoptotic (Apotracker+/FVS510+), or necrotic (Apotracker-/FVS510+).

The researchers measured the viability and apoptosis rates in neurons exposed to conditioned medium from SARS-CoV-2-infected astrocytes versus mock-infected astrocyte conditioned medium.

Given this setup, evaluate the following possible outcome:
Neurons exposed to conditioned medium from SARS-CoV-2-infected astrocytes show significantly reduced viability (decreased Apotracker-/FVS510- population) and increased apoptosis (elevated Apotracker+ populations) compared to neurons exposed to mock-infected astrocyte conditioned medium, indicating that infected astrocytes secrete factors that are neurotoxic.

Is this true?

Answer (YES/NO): YES